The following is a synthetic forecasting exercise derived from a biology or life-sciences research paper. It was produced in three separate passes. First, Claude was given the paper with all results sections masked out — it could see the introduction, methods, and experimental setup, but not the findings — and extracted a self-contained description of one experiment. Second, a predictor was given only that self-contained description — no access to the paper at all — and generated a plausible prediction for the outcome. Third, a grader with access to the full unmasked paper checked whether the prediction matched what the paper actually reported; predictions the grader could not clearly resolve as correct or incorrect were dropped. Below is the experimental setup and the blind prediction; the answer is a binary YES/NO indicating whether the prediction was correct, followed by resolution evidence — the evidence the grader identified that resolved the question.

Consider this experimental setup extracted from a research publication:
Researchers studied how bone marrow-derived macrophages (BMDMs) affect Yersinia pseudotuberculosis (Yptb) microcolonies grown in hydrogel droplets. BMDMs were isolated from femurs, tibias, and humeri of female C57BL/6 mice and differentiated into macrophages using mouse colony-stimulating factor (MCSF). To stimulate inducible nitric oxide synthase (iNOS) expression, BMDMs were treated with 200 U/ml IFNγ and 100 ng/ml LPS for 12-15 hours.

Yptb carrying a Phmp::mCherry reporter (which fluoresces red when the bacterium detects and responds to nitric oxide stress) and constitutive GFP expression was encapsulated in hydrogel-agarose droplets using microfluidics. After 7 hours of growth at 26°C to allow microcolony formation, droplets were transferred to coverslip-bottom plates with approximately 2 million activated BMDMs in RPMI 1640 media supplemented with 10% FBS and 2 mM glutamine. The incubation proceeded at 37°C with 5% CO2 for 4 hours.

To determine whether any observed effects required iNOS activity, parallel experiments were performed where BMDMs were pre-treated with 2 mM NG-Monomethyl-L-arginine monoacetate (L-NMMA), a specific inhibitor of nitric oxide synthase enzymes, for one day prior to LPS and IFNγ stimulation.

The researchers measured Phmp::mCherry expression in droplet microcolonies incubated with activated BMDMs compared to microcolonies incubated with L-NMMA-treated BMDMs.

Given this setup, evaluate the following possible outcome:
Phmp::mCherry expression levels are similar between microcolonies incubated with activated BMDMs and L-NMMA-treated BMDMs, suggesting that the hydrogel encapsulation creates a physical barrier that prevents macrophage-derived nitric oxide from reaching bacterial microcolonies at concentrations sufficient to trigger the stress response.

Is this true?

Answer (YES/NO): NO